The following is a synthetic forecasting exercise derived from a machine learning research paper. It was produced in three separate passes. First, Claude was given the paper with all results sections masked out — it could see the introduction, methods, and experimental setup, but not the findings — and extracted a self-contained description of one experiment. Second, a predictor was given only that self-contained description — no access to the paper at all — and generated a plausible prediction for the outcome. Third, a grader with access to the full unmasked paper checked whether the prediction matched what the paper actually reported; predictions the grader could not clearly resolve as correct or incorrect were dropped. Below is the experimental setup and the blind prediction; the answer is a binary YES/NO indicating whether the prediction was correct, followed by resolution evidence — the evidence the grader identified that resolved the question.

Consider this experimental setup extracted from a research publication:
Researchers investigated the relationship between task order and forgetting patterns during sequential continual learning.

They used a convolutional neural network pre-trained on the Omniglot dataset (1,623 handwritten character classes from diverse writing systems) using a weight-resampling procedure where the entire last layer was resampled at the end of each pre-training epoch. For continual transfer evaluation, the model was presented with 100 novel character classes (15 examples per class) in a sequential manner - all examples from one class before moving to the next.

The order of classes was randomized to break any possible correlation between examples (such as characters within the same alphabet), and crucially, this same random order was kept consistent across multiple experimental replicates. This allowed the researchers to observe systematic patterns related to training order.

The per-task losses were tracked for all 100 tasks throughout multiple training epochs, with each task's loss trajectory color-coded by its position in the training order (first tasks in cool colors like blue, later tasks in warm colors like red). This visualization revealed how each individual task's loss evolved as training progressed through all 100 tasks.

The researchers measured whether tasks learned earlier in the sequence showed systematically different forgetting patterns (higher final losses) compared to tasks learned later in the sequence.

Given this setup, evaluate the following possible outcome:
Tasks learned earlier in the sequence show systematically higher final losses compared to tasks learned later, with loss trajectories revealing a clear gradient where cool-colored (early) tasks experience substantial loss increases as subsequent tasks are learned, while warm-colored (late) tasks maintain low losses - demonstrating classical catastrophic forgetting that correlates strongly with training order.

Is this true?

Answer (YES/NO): NO